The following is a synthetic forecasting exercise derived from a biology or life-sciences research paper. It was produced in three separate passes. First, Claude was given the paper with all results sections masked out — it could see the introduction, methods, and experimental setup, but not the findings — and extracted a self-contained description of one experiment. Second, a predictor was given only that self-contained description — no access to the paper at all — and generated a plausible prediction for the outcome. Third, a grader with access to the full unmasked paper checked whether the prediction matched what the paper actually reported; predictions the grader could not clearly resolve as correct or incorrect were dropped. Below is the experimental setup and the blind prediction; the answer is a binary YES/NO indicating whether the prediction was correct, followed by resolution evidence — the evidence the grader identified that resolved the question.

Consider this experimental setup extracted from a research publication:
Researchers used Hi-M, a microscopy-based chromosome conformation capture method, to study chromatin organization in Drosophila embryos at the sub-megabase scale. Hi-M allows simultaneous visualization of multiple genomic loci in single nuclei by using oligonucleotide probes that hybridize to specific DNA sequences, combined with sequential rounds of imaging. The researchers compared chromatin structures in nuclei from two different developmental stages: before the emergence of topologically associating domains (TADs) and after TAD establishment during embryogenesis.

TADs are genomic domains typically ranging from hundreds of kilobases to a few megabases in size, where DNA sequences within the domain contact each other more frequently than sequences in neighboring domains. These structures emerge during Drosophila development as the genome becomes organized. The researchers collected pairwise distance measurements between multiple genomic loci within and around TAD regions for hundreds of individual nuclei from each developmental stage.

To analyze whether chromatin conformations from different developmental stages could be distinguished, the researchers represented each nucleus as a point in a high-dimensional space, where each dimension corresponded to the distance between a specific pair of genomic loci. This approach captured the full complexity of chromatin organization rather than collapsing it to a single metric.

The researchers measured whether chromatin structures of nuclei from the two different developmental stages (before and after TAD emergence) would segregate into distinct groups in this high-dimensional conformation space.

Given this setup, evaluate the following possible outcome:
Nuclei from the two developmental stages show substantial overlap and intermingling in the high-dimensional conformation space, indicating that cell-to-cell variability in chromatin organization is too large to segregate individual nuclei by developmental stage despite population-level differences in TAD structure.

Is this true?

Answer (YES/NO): NO